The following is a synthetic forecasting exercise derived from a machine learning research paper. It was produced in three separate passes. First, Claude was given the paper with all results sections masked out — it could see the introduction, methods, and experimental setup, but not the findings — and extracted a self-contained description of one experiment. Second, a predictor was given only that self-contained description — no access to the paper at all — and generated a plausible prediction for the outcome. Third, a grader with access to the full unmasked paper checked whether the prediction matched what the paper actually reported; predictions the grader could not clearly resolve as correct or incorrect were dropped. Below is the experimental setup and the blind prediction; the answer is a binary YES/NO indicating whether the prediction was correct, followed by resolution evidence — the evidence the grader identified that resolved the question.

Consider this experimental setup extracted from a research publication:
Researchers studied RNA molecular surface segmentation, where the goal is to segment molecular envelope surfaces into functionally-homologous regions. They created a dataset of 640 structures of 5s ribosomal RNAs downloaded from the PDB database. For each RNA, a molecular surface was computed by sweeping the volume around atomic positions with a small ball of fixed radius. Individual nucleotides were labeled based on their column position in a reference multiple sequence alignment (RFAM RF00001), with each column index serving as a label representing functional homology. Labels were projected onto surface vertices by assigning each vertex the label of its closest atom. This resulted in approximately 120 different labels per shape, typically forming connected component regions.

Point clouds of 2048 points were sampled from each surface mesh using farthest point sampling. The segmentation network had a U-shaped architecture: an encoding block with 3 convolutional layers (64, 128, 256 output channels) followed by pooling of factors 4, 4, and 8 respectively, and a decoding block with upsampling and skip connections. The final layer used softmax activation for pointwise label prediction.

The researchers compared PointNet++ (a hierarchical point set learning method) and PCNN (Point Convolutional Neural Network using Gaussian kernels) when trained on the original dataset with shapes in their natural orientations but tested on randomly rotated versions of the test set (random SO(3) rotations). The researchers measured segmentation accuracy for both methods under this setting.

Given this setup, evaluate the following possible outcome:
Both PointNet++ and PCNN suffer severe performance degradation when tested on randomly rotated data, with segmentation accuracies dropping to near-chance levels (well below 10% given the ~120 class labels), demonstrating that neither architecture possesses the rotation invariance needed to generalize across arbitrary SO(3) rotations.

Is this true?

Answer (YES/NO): NO